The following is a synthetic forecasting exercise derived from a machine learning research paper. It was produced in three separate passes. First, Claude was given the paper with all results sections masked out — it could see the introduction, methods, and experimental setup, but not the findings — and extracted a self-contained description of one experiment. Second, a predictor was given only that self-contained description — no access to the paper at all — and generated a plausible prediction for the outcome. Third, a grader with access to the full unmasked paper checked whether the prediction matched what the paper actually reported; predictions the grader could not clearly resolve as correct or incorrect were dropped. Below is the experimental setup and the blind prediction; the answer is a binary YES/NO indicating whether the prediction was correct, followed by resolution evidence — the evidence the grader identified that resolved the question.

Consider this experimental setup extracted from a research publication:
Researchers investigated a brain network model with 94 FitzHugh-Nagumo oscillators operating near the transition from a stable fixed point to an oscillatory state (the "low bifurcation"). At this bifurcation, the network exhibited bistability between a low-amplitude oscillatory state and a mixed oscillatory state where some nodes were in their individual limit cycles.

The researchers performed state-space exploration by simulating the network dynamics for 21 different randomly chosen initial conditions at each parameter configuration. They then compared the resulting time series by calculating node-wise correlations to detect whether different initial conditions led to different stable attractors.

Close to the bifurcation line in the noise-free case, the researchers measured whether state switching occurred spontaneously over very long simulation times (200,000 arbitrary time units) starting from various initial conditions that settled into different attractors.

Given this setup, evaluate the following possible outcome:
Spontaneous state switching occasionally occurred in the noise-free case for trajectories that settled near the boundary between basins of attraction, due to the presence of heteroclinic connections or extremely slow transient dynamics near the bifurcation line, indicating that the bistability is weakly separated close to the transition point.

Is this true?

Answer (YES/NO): NO